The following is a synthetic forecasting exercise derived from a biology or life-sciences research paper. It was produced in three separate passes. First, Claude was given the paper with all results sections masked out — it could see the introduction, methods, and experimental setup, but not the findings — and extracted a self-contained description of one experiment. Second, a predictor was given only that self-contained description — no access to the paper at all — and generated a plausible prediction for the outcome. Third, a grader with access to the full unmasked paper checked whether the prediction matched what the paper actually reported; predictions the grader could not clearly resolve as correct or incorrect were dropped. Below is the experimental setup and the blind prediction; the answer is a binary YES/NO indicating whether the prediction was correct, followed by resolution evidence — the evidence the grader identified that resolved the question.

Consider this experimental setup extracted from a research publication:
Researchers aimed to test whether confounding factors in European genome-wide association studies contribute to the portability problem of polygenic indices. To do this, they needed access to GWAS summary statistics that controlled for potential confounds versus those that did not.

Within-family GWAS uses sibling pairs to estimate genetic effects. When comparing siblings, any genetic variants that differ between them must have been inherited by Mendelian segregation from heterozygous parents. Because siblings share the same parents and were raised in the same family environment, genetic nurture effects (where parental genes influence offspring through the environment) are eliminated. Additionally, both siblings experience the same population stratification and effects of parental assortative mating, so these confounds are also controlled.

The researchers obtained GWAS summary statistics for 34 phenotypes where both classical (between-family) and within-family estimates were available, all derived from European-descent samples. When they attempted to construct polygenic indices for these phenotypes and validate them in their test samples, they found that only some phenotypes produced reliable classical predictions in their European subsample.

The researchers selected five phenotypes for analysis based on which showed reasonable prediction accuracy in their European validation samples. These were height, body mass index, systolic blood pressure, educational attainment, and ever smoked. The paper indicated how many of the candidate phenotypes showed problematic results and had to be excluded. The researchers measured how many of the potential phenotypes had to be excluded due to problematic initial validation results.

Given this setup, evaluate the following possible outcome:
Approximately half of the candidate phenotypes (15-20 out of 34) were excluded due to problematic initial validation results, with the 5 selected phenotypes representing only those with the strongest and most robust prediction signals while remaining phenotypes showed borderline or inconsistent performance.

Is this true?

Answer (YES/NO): NO